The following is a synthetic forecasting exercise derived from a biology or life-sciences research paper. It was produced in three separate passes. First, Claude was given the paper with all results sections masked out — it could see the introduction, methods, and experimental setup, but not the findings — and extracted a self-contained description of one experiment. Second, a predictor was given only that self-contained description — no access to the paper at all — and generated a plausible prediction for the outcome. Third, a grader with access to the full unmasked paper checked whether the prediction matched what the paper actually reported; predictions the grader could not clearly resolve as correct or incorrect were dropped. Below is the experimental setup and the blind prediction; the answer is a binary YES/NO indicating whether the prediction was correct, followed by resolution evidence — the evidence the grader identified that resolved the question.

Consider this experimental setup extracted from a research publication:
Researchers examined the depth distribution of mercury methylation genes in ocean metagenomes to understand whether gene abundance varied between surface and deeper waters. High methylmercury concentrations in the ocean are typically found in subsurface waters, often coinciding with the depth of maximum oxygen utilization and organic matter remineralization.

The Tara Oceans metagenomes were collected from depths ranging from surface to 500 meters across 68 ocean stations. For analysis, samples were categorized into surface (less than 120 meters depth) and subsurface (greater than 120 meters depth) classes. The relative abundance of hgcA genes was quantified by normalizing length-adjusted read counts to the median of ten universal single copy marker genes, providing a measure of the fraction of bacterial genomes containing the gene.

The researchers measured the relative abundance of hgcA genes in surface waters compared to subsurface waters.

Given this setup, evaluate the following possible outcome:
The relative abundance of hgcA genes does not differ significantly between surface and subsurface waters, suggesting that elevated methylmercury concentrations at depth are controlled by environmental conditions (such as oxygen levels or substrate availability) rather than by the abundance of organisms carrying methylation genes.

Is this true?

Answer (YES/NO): NO